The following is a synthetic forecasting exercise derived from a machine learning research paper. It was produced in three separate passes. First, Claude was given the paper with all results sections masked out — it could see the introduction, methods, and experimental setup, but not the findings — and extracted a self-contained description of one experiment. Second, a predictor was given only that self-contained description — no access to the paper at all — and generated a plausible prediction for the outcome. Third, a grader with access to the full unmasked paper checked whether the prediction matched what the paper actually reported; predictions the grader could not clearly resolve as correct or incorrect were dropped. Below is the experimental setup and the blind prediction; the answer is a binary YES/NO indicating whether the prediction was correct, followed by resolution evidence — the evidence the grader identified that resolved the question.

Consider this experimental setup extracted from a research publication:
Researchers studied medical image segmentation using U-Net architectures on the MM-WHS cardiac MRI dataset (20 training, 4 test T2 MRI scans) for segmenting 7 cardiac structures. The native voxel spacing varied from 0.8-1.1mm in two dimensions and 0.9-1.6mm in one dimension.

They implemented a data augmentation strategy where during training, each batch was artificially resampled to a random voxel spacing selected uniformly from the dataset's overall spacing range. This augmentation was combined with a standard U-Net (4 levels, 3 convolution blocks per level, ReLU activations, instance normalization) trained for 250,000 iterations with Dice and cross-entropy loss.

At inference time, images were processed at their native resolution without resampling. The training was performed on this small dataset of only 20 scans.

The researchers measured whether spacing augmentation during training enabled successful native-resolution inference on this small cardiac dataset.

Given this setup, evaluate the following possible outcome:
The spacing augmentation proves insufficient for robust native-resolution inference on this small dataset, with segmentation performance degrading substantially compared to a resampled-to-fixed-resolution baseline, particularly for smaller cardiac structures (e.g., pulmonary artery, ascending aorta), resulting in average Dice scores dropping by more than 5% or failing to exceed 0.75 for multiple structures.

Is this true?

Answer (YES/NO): NO